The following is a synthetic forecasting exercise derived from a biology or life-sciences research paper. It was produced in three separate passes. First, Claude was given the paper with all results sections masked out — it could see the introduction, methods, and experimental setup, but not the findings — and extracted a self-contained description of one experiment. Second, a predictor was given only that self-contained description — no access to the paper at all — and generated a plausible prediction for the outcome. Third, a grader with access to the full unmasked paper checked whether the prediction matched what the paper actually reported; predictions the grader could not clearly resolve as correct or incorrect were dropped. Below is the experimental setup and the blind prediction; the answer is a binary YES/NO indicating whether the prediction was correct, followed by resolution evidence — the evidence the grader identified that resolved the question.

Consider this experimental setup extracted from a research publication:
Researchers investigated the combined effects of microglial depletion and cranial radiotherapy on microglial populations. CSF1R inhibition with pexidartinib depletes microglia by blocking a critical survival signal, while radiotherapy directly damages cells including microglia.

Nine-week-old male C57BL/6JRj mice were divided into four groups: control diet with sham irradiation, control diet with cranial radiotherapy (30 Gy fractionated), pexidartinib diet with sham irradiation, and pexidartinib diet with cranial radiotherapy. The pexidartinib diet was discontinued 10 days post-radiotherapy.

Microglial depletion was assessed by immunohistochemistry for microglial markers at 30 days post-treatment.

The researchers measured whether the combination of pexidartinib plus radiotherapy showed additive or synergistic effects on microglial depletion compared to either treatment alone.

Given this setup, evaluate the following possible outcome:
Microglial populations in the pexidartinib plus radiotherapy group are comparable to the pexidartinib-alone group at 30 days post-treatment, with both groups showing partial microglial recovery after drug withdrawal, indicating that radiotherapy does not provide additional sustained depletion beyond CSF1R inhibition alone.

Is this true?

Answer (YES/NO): NO